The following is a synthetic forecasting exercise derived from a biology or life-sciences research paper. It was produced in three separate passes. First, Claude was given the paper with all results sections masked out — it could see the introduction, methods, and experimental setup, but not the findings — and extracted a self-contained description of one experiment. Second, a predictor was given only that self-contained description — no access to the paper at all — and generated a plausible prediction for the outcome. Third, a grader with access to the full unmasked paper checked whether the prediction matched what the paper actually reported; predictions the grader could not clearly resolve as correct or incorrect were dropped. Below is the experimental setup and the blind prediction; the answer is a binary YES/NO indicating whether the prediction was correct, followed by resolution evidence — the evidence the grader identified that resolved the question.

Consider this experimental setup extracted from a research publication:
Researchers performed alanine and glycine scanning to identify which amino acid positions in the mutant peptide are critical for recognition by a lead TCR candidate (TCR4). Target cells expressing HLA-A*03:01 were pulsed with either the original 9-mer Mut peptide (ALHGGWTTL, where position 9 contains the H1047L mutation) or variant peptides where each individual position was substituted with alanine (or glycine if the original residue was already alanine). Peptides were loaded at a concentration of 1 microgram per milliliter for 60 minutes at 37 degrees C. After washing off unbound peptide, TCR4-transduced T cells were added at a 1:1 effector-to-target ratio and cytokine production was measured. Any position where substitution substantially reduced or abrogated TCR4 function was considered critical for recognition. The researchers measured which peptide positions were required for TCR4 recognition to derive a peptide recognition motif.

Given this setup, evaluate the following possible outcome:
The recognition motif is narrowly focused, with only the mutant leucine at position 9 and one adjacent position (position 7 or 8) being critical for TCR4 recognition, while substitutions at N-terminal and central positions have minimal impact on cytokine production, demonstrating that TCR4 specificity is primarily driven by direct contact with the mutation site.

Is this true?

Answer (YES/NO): NO